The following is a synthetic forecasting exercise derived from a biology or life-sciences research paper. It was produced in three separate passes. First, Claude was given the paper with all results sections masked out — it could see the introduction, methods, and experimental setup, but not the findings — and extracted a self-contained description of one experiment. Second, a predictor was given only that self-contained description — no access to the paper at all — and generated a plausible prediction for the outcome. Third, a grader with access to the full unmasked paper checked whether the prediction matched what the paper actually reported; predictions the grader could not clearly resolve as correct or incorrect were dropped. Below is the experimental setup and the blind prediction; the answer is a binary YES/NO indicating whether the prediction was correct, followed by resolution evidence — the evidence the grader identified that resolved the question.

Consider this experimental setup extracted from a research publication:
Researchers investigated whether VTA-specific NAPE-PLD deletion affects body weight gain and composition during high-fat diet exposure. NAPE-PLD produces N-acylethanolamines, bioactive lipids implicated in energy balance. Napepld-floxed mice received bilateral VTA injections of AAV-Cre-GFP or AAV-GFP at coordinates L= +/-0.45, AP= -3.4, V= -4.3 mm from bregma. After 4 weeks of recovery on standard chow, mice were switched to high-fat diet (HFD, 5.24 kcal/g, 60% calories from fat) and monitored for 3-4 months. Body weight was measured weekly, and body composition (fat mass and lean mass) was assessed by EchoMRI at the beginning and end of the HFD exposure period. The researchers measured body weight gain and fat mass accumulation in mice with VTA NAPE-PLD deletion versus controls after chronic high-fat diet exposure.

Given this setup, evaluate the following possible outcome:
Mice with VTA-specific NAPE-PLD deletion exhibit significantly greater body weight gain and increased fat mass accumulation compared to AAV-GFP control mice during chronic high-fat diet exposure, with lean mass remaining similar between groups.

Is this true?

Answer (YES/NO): NO